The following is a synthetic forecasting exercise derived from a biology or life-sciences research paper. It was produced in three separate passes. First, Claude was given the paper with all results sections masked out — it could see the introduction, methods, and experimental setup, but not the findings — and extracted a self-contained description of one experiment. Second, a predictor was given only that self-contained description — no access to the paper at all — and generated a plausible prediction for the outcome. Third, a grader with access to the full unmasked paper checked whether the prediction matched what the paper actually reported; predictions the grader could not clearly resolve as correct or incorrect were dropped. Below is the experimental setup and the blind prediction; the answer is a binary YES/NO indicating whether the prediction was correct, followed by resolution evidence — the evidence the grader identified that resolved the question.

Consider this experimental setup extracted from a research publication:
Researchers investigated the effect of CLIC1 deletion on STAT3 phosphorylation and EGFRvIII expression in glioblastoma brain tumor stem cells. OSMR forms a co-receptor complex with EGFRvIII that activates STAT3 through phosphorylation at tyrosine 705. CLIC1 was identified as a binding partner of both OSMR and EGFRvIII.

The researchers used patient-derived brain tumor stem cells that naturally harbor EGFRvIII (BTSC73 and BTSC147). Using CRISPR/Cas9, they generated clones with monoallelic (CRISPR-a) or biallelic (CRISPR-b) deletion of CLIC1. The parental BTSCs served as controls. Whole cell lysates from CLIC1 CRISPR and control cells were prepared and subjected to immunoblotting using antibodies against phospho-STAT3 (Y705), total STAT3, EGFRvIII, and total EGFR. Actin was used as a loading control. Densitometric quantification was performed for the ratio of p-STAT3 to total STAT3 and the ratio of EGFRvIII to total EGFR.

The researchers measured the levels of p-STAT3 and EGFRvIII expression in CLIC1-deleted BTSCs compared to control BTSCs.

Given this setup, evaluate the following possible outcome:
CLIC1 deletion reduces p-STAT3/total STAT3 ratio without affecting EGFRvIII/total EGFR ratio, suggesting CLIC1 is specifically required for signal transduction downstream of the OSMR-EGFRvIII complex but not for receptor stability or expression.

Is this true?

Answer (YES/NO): NO